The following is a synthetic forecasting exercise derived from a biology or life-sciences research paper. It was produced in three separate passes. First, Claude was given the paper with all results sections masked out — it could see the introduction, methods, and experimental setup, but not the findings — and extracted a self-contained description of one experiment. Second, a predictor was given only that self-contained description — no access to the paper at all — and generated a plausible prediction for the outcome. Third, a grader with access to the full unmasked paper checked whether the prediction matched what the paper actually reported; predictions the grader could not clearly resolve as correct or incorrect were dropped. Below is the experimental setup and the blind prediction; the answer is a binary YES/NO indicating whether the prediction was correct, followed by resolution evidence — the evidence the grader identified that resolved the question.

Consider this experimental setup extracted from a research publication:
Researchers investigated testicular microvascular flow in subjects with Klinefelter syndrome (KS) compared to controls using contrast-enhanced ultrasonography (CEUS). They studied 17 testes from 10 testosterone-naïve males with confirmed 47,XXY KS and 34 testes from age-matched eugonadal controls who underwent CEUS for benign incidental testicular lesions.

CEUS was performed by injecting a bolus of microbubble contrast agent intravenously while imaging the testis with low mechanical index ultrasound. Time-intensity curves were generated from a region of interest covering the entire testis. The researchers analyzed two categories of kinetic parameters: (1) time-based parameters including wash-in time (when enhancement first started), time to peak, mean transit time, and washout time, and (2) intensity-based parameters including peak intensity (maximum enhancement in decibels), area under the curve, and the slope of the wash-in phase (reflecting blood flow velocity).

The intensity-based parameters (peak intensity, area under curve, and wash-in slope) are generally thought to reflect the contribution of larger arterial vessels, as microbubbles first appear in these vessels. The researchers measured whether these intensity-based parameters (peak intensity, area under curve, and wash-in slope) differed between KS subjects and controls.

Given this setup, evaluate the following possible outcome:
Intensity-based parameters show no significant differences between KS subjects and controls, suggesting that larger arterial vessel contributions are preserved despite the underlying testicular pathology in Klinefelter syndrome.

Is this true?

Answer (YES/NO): YES